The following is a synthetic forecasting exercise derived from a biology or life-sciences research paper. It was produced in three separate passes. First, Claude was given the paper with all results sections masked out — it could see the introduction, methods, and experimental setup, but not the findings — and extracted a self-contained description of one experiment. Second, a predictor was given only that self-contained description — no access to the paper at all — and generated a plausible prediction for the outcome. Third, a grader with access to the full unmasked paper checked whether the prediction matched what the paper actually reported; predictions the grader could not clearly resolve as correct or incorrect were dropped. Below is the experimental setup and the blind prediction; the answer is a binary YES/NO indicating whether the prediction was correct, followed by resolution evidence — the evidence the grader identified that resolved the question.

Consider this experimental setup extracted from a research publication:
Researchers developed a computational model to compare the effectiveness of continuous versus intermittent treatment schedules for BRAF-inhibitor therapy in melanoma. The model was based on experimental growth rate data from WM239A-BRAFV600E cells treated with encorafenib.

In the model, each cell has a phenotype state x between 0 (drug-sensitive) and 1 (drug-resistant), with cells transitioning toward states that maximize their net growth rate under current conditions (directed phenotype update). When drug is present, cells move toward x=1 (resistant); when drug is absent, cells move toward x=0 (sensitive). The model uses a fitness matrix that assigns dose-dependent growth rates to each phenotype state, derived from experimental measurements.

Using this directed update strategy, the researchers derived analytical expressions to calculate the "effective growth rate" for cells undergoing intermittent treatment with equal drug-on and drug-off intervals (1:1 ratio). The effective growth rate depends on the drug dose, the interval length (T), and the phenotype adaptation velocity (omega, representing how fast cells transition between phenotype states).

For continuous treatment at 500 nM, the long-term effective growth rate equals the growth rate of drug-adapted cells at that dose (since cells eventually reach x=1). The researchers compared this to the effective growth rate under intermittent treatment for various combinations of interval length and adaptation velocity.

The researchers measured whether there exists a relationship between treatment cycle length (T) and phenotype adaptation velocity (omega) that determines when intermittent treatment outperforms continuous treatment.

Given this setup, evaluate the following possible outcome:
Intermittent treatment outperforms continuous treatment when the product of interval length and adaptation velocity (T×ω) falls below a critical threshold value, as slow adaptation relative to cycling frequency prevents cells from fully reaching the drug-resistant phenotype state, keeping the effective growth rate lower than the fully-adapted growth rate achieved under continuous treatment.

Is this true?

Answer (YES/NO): YES